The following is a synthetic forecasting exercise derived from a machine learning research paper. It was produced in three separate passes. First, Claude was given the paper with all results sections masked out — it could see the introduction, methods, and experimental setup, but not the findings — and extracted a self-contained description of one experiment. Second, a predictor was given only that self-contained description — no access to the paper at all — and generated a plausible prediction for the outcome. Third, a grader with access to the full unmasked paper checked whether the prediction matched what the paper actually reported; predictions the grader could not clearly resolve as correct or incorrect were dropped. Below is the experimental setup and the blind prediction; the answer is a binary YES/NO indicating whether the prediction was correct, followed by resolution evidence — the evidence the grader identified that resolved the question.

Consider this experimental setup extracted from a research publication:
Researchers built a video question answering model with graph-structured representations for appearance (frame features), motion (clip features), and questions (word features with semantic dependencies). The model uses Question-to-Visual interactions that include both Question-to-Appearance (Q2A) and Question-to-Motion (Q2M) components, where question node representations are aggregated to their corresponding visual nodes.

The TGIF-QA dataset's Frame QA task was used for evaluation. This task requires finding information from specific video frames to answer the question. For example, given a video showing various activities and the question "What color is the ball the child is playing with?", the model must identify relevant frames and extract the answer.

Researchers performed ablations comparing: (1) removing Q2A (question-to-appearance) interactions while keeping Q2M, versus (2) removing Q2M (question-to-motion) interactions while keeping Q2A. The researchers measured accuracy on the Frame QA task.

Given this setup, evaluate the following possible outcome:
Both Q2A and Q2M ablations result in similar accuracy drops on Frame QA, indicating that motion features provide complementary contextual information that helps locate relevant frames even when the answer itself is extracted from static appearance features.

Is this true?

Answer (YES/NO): NO